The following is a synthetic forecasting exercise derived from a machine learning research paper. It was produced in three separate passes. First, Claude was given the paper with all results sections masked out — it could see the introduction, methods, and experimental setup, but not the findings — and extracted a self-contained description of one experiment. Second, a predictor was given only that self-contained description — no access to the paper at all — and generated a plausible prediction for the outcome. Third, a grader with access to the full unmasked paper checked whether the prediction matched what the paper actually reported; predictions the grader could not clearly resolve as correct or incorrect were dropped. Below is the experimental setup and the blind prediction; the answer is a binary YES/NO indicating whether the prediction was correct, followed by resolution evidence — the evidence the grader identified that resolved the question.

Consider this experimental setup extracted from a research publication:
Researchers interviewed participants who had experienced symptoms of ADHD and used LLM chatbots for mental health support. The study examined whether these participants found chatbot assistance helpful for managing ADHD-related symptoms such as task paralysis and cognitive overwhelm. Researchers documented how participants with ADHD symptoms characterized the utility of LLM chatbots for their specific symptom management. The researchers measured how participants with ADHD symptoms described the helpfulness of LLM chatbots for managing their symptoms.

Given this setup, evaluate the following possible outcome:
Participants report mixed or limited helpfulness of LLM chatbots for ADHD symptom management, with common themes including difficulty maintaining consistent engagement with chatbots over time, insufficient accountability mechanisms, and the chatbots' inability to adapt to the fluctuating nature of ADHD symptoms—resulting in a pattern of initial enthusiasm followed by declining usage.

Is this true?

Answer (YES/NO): NO